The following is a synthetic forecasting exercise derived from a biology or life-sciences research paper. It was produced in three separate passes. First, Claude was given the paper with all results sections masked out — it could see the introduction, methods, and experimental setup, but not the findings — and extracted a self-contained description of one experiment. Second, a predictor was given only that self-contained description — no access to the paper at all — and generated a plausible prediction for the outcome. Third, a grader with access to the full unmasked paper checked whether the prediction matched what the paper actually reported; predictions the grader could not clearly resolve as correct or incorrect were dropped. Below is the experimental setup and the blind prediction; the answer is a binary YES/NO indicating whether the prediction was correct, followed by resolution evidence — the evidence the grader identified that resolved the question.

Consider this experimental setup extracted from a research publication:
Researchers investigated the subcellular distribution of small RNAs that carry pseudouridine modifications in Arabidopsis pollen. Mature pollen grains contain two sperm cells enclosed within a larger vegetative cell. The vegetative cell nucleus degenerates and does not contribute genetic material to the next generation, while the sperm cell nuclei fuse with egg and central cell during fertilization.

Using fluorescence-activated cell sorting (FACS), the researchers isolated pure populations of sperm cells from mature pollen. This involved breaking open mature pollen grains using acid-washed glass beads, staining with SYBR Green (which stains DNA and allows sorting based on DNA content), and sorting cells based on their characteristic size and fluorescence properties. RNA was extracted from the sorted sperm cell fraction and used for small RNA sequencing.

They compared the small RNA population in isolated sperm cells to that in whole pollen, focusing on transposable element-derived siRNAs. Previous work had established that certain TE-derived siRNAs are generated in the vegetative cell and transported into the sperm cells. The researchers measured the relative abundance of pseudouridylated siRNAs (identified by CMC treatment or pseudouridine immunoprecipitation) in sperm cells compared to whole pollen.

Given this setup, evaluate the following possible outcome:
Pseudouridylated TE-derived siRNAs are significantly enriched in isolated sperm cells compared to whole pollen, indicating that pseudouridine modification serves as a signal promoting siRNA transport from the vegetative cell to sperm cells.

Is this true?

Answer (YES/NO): YES